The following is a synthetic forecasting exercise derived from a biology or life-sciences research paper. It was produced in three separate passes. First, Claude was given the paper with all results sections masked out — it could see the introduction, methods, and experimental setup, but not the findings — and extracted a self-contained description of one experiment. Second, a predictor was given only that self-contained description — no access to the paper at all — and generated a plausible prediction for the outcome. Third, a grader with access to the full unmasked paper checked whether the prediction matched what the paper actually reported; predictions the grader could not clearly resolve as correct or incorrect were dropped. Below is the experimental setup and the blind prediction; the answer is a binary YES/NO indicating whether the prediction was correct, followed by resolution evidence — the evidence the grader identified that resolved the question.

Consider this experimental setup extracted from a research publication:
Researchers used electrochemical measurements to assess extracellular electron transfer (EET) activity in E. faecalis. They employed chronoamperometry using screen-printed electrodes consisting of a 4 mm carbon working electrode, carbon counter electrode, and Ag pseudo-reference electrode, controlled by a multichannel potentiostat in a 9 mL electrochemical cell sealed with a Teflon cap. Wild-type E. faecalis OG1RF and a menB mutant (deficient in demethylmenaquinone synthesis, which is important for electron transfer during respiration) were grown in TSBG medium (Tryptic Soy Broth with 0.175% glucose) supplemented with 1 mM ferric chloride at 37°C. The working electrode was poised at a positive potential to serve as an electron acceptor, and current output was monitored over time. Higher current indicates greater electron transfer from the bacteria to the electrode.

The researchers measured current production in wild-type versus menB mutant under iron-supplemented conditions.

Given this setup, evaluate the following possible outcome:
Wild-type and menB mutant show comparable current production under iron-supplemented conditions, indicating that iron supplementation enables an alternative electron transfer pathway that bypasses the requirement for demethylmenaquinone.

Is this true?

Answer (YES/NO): NO